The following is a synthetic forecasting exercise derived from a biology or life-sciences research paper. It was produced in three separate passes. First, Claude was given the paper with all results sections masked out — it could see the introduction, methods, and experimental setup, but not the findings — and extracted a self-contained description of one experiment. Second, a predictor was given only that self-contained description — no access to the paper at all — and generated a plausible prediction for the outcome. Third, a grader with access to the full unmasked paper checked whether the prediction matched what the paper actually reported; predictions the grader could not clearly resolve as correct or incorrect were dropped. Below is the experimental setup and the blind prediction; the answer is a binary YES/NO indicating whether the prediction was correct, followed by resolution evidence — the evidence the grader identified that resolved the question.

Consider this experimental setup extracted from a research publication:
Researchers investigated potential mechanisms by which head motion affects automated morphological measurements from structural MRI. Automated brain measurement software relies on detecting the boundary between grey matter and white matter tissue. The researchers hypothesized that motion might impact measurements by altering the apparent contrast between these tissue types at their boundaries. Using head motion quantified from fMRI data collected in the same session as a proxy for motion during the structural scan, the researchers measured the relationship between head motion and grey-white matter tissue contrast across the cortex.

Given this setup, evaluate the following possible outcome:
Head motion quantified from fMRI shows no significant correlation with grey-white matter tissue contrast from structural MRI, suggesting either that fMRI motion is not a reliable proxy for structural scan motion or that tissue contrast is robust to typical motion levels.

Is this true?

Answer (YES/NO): NO